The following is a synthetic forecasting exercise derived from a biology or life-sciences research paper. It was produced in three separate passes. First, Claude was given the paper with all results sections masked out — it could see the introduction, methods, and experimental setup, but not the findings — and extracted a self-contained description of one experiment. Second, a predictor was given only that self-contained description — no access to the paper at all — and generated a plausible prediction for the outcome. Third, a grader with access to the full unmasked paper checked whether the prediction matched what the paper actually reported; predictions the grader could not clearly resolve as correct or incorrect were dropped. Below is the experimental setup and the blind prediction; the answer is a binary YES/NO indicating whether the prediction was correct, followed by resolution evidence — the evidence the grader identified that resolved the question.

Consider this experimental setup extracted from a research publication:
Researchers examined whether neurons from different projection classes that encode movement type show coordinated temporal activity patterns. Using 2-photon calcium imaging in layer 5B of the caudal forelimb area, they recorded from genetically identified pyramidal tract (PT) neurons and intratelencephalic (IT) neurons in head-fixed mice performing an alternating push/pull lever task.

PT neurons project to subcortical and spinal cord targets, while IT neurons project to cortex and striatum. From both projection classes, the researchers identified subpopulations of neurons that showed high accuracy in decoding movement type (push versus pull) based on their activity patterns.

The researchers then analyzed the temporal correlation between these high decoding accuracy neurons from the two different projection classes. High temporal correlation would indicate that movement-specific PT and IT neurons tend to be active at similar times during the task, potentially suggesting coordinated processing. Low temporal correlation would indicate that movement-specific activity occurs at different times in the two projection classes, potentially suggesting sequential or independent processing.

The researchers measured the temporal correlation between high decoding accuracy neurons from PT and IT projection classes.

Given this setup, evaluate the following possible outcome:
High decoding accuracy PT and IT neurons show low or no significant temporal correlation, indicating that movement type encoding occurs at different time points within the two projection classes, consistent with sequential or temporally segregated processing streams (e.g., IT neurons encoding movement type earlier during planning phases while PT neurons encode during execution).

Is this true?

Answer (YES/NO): YES